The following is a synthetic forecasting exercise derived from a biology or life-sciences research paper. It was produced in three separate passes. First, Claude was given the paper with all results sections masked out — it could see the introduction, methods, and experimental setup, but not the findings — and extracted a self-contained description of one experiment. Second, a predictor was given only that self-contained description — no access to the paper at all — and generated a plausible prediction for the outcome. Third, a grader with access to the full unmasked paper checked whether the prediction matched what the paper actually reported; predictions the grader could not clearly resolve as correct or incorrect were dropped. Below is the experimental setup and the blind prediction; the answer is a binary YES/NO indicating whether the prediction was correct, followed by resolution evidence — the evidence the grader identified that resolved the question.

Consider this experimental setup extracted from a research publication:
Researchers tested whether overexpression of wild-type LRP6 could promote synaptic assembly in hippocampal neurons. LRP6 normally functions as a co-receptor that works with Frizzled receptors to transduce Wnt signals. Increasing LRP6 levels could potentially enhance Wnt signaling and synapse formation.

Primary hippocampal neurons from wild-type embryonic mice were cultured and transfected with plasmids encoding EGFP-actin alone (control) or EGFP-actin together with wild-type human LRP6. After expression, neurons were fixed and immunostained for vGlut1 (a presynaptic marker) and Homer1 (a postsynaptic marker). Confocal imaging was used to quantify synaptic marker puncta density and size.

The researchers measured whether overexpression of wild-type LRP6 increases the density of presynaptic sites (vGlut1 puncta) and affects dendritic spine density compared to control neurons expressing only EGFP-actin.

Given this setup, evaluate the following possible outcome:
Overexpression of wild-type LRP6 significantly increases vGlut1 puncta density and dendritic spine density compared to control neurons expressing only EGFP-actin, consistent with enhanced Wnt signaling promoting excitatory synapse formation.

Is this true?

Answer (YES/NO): NO